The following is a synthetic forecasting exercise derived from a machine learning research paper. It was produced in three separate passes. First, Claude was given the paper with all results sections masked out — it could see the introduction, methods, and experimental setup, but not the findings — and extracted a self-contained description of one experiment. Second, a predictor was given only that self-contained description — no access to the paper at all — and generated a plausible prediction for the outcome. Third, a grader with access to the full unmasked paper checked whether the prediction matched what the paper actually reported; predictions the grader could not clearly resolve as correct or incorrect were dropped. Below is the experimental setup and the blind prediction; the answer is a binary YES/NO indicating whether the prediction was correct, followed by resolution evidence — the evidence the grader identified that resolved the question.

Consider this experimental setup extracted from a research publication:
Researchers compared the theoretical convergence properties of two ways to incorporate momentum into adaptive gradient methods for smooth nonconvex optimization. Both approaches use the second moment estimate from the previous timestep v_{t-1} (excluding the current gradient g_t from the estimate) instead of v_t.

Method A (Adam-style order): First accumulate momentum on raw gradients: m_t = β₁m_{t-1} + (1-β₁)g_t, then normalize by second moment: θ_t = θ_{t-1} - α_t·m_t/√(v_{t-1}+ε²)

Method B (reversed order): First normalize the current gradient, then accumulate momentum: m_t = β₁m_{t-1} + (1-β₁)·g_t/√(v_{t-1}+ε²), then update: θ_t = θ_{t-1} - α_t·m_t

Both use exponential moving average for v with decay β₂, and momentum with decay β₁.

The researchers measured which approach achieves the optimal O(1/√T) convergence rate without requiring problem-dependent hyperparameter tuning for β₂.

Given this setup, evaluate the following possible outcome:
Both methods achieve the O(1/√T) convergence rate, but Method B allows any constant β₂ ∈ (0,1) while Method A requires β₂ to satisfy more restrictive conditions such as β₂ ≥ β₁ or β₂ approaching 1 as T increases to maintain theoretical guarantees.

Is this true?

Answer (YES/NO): NO